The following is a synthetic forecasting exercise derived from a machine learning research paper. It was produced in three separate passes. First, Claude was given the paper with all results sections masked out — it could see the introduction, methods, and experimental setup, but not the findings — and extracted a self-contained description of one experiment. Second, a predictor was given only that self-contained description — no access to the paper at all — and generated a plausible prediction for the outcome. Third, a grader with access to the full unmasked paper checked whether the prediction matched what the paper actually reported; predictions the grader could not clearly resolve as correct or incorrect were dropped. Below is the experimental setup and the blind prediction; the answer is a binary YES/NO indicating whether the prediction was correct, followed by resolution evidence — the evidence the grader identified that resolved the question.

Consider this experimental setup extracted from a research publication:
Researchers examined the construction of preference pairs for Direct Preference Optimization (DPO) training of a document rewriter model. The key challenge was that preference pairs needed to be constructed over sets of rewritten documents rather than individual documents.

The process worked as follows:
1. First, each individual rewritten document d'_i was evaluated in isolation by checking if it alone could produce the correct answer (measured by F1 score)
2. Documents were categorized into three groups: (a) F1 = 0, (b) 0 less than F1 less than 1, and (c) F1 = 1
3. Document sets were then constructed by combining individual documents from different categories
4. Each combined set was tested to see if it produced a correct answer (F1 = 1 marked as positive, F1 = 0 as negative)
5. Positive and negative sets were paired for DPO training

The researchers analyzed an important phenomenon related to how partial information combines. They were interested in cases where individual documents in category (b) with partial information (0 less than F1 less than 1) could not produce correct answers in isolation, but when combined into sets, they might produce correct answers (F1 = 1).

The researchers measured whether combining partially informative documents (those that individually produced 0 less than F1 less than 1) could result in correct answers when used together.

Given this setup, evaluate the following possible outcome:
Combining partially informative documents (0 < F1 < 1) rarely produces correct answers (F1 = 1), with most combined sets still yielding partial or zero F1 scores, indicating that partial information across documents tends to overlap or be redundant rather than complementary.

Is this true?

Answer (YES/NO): NO